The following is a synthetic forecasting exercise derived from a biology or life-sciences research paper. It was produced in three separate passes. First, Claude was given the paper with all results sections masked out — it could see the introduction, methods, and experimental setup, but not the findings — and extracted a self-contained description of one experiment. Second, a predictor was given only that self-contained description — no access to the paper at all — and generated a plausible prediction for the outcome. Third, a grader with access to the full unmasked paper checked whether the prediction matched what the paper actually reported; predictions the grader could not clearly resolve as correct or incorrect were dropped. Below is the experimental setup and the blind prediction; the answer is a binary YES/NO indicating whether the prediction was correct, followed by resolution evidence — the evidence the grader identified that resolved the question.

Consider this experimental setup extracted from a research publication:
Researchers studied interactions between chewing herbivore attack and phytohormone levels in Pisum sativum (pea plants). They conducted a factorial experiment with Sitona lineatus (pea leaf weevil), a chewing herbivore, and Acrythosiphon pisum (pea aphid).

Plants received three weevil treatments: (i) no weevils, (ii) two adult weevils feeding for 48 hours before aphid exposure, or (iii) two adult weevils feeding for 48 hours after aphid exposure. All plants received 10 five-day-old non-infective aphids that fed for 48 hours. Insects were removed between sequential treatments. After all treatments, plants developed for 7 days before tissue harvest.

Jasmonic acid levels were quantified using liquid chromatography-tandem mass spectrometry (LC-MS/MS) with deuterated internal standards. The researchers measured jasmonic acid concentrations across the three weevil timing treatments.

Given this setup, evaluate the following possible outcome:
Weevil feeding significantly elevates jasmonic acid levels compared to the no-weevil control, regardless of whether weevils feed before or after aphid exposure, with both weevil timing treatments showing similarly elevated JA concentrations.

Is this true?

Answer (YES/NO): NO